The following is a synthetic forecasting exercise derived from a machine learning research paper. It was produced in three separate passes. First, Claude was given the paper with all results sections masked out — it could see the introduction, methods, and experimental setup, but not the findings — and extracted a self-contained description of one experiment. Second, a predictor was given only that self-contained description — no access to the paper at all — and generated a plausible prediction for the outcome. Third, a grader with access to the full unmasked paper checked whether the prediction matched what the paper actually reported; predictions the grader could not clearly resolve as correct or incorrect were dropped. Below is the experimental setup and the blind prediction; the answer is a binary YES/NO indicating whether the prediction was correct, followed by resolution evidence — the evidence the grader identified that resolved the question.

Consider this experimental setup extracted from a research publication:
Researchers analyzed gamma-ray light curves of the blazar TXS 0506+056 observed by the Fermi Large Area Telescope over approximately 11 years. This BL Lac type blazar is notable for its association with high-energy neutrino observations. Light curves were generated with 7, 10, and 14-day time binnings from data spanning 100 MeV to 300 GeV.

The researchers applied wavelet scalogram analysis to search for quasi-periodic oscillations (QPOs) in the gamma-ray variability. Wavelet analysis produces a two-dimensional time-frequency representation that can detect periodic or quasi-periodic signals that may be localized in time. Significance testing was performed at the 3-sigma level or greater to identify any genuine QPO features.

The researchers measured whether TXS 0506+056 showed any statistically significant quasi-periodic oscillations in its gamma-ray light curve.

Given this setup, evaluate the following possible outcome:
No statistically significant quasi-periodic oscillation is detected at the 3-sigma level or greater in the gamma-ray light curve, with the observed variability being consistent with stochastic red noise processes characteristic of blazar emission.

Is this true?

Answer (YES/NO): YES